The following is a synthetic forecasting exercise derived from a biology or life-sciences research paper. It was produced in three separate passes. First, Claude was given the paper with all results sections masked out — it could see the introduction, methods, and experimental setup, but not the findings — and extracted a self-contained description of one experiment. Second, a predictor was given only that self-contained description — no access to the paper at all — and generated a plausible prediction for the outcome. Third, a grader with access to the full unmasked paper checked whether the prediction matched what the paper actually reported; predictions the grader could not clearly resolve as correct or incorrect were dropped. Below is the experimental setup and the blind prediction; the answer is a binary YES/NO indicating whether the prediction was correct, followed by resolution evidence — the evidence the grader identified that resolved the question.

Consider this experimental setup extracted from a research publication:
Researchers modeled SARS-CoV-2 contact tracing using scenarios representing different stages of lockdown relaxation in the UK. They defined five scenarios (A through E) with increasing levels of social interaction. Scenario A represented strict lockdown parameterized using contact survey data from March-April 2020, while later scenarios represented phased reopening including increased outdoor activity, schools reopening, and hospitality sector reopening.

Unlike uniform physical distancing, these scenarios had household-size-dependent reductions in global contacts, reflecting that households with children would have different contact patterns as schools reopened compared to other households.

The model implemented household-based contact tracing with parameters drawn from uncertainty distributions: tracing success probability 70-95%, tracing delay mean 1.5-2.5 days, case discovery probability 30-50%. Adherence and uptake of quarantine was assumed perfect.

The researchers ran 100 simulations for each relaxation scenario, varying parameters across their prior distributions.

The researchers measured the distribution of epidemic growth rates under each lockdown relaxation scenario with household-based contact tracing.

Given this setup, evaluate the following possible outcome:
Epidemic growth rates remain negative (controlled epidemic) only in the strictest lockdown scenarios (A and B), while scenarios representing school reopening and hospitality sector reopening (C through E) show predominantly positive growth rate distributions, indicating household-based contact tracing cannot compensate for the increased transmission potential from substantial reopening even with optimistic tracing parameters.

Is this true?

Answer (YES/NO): NO